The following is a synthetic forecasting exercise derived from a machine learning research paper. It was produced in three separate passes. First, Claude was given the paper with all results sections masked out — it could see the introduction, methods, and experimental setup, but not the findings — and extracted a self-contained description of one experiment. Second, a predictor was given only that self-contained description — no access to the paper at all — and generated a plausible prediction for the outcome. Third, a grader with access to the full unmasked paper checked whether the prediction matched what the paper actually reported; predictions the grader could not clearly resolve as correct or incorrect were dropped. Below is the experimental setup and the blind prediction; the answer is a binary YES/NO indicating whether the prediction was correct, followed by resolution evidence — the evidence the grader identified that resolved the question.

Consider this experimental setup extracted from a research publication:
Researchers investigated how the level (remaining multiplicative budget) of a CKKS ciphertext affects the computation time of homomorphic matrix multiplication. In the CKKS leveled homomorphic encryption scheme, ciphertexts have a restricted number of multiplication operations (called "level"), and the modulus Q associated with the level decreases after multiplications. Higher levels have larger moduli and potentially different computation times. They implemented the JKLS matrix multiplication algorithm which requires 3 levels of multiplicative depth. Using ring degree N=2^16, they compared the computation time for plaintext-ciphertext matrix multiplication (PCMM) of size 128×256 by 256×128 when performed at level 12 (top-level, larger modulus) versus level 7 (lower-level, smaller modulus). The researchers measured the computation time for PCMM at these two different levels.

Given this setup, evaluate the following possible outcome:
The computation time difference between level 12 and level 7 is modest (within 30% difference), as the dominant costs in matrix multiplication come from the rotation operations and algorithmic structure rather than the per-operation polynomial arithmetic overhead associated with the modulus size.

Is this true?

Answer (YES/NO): NO